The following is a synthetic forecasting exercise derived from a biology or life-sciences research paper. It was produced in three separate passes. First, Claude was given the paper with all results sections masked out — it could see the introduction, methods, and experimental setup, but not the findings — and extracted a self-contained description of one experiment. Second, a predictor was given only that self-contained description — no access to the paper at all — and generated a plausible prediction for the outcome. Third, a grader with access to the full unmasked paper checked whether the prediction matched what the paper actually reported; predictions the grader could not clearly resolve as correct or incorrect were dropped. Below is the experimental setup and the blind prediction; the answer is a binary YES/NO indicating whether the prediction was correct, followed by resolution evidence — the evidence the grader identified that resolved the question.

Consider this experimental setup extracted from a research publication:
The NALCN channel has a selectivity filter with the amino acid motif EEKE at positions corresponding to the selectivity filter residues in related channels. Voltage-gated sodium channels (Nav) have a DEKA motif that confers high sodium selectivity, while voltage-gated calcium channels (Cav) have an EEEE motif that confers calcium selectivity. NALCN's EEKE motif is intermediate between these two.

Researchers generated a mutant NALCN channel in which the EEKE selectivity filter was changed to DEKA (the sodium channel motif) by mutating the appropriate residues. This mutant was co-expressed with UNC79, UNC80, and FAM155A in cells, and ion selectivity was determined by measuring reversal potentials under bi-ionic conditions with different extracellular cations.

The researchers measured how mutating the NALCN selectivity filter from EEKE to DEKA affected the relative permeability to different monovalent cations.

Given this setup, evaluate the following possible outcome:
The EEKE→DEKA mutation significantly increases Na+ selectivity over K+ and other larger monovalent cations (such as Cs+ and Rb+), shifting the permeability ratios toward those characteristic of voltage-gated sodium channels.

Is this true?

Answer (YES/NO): NO